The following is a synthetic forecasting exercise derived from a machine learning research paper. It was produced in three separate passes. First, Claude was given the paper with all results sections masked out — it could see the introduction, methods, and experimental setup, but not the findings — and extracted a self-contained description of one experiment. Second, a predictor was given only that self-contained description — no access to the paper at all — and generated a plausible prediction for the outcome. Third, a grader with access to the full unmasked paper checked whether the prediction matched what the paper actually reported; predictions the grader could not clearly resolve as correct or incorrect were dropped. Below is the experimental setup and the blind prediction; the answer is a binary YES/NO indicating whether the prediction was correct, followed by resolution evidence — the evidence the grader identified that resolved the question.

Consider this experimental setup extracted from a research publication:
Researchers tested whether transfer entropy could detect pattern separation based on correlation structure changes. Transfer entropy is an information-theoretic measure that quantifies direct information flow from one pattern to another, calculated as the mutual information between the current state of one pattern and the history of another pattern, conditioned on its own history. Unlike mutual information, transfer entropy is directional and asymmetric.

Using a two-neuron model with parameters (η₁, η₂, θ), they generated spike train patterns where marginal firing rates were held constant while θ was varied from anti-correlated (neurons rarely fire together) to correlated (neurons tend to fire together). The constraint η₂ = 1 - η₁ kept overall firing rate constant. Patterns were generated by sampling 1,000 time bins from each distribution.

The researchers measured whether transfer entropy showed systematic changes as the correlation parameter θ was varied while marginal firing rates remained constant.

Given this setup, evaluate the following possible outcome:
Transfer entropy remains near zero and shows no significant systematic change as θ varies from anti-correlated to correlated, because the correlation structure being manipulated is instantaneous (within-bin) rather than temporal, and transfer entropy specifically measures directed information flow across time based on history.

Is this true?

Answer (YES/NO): NO